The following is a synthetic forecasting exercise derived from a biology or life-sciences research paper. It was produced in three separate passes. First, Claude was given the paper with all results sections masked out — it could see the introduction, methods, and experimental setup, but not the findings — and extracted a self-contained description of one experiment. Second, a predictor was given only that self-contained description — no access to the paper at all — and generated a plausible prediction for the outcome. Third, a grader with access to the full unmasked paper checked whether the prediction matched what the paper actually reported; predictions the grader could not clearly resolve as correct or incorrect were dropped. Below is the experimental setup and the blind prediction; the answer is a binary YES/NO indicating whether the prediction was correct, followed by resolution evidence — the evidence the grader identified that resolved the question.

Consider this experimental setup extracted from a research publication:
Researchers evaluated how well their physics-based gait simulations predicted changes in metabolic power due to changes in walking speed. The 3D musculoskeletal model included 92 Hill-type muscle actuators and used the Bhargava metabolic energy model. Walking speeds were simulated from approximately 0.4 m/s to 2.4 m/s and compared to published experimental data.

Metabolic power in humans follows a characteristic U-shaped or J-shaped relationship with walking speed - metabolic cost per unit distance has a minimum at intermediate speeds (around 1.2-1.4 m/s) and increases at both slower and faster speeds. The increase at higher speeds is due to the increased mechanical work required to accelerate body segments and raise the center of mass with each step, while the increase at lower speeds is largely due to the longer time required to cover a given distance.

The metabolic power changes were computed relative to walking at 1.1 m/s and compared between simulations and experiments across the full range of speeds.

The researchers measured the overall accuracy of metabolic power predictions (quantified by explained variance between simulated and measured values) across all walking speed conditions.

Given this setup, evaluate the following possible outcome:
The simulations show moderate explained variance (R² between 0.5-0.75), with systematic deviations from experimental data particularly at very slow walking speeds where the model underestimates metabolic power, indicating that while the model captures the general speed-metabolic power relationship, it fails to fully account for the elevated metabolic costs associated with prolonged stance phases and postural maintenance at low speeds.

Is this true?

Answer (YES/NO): NO